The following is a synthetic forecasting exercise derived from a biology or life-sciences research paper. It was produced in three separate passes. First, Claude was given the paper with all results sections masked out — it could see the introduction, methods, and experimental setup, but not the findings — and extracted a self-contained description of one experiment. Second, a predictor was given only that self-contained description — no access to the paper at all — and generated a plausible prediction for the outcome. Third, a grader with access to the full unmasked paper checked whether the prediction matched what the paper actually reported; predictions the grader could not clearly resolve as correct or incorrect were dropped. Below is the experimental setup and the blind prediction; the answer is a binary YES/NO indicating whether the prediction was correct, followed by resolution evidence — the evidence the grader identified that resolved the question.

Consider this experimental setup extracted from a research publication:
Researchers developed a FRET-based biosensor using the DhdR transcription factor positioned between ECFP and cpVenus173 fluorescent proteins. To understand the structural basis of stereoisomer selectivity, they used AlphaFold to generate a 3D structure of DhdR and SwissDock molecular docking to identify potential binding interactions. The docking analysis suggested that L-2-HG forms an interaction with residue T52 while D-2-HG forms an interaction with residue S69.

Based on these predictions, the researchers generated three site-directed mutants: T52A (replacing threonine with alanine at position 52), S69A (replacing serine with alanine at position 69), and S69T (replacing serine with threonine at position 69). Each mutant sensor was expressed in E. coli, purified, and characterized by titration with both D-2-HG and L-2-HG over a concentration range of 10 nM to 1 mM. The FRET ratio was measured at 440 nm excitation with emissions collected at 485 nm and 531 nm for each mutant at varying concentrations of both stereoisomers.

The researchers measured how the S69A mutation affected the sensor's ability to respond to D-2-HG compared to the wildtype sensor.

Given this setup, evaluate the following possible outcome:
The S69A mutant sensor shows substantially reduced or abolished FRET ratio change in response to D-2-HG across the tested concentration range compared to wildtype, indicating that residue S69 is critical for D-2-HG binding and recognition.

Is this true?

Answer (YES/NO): NO